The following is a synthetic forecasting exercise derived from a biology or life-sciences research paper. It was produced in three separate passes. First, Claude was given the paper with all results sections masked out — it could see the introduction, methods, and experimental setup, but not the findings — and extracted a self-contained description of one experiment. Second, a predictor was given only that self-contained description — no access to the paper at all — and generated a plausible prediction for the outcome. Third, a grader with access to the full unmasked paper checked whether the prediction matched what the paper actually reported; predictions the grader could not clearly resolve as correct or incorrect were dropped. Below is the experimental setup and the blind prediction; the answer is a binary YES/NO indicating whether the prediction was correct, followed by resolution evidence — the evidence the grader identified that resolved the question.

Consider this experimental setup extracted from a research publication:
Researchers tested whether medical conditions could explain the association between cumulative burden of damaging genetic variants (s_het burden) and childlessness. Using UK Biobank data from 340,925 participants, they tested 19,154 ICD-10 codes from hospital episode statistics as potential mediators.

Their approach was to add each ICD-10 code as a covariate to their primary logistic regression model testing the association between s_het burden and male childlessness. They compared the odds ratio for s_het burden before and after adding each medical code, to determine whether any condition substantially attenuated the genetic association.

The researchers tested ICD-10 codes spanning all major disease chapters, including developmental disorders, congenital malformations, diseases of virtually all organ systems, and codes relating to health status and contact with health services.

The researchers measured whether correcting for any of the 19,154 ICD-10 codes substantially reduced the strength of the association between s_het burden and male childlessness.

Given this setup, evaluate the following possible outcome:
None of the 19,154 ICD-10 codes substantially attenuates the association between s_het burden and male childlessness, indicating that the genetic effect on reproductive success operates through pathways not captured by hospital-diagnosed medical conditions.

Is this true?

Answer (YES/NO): YES